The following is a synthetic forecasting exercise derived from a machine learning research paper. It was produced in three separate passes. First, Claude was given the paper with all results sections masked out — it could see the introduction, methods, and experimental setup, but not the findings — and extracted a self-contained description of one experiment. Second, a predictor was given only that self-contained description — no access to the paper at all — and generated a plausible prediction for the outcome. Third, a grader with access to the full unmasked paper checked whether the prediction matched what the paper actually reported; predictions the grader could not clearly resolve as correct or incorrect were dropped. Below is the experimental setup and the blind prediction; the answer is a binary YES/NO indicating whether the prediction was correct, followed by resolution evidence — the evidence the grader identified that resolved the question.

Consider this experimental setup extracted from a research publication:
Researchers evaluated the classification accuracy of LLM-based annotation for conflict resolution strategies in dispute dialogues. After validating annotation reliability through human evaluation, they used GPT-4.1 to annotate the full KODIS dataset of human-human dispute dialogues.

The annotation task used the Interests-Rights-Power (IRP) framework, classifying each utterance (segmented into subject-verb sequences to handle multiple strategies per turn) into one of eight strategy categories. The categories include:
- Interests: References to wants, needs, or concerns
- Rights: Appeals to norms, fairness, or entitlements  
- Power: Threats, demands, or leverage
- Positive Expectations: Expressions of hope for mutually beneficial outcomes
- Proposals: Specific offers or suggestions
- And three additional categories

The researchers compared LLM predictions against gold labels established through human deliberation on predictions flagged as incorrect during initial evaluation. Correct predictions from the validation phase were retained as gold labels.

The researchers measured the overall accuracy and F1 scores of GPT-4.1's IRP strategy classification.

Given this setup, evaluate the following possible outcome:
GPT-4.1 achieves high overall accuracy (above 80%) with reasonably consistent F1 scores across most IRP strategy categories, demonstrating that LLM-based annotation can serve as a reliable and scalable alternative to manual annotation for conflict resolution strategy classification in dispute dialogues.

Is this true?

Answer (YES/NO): YES